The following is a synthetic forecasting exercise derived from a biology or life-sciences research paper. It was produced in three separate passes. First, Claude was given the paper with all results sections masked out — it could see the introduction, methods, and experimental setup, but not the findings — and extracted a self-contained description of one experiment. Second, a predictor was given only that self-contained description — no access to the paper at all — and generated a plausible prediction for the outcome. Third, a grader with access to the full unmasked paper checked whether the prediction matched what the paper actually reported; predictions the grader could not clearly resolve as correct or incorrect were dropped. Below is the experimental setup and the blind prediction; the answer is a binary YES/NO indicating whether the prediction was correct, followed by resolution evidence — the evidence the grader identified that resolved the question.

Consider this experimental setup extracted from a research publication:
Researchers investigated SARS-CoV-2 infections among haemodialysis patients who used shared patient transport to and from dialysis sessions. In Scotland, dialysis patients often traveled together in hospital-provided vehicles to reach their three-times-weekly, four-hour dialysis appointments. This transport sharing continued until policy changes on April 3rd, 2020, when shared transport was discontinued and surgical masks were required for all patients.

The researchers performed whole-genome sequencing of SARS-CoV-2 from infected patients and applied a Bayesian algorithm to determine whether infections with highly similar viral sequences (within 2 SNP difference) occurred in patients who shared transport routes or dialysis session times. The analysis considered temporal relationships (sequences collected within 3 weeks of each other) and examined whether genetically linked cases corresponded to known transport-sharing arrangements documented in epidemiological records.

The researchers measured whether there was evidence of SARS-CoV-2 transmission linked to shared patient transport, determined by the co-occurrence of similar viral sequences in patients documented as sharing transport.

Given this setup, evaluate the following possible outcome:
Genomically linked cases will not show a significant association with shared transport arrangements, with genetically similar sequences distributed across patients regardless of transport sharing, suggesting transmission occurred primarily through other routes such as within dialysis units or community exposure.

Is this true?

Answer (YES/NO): NO